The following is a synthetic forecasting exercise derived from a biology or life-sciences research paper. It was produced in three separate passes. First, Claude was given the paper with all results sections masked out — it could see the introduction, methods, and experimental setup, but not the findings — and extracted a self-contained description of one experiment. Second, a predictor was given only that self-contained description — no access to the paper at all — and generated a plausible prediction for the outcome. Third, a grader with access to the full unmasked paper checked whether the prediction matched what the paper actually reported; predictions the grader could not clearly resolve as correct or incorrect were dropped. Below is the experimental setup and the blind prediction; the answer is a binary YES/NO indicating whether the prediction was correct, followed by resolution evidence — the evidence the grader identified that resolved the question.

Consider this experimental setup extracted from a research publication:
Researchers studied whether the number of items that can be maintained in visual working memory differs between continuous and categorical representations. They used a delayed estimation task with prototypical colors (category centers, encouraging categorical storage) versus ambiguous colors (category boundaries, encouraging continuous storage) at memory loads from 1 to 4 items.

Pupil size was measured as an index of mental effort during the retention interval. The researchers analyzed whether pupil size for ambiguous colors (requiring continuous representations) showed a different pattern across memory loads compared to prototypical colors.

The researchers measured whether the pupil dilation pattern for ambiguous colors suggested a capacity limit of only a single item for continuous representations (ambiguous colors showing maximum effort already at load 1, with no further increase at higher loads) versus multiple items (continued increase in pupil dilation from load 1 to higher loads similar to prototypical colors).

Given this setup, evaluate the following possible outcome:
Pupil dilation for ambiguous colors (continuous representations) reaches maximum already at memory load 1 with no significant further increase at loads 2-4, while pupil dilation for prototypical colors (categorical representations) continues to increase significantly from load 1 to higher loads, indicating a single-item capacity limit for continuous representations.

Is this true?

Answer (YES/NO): NO